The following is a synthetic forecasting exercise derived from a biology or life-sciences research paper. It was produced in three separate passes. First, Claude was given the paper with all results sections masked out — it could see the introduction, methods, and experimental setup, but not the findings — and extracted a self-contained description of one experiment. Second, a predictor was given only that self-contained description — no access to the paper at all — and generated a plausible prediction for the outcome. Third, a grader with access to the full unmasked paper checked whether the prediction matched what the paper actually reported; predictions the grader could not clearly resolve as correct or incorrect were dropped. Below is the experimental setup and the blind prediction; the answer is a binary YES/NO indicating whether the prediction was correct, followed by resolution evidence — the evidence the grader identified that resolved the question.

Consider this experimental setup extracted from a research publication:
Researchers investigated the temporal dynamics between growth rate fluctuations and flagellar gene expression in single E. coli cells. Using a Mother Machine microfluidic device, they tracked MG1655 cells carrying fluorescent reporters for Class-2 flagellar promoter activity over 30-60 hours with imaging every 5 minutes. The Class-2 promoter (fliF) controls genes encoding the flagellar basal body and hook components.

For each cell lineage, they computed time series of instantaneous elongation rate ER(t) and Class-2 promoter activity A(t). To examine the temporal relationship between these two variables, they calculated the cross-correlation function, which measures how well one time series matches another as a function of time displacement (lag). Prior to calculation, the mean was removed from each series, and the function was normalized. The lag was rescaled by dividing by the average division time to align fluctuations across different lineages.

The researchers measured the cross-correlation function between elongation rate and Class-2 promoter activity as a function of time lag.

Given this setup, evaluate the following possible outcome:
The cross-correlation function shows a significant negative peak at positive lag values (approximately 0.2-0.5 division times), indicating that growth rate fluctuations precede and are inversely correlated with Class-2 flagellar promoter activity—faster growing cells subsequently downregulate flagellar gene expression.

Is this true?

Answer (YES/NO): NO